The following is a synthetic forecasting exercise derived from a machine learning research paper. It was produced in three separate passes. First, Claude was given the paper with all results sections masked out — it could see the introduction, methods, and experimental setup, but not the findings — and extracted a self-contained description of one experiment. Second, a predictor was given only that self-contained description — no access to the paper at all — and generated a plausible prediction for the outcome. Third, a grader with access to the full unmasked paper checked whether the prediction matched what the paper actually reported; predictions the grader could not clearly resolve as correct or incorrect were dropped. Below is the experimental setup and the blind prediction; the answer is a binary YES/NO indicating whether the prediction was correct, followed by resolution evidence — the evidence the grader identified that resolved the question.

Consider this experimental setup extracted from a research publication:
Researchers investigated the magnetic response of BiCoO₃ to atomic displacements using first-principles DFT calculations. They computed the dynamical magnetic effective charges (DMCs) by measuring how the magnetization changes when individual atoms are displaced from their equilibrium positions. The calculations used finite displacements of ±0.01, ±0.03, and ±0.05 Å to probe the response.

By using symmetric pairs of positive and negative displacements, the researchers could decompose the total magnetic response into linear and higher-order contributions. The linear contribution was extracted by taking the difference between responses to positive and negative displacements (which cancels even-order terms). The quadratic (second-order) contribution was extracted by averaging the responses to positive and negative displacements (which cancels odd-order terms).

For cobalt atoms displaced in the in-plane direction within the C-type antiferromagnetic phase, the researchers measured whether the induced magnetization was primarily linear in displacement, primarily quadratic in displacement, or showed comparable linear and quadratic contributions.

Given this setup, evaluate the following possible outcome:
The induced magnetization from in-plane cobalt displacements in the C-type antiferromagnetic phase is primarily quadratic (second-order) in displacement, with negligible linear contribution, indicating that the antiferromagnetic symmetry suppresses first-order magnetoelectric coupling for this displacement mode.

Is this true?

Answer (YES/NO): NO